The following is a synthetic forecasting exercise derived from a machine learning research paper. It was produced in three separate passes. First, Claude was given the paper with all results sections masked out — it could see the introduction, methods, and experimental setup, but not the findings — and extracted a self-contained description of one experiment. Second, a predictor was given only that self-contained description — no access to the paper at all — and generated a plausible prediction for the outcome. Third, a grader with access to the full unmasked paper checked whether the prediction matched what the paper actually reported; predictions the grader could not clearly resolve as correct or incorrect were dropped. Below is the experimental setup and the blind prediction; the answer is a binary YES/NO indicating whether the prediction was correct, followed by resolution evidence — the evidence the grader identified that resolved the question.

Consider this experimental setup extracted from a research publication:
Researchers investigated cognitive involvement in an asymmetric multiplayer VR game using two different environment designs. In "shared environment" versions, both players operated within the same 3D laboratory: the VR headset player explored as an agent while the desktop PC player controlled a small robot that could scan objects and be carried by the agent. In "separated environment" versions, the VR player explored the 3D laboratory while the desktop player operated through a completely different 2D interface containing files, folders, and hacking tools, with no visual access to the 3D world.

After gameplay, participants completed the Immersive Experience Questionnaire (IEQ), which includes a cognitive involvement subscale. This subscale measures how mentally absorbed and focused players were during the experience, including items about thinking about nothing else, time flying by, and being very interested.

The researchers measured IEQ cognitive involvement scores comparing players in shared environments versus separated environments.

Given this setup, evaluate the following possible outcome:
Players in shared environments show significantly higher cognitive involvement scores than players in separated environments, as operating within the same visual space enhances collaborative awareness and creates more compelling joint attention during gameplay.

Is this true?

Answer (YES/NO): NO